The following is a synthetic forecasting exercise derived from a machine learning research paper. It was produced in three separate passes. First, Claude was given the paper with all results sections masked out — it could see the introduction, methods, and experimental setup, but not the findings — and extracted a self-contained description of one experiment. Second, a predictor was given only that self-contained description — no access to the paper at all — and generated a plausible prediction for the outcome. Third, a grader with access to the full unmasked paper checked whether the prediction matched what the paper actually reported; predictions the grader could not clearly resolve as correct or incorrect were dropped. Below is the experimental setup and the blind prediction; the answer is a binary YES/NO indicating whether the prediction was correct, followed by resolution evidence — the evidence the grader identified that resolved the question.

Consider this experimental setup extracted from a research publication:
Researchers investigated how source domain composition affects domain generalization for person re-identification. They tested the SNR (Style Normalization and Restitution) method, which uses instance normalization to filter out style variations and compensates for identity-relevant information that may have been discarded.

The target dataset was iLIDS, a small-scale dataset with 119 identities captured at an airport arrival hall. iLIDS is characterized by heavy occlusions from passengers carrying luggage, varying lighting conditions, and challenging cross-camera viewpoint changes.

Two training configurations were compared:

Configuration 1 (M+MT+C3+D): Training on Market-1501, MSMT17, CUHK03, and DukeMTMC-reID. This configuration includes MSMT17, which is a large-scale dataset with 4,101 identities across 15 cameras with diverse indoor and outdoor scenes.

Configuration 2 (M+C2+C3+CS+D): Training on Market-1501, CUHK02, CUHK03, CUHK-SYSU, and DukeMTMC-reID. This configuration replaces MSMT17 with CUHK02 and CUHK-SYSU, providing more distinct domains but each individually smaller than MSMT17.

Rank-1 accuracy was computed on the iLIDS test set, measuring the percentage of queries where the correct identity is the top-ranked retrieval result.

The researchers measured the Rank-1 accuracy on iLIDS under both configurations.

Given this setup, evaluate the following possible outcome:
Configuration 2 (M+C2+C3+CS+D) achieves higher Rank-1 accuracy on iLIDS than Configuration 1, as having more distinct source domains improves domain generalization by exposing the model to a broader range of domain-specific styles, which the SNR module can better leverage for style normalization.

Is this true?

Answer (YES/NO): NO